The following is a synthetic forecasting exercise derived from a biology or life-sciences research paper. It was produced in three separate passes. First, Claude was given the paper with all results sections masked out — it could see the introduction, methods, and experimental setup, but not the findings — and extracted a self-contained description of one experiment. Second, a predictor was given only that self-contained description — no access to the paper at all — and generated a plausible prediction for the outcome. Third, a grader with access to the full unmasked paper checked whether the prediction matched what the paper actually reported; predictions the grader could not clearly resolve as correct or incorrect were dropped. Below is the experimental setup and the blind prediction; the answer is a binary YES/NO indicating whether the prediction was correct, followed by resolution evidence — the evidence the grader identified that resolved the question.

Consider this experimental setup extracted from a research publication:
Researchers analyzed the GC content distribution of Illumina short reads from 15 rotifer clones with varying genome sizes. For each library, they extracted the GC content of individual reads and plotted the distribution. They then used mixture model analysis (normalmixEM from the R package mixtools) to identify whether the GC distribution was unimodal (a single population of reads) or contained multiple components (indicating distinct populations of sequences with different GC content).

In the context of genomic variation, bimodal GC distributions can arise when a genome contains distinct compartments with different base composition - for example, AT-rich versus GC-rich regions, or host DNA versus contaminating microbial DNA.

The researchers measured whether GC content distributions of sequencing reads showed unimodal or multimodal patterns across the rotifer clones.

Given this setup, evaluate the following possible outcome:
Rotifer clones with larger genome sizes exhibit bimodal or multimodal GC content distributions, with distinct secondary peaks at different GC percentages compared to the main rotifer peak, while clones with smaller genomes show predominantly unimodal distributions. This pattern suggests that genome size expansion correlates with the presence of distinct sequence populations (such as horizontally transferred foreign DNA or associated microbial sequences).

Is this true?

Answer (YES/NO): NO